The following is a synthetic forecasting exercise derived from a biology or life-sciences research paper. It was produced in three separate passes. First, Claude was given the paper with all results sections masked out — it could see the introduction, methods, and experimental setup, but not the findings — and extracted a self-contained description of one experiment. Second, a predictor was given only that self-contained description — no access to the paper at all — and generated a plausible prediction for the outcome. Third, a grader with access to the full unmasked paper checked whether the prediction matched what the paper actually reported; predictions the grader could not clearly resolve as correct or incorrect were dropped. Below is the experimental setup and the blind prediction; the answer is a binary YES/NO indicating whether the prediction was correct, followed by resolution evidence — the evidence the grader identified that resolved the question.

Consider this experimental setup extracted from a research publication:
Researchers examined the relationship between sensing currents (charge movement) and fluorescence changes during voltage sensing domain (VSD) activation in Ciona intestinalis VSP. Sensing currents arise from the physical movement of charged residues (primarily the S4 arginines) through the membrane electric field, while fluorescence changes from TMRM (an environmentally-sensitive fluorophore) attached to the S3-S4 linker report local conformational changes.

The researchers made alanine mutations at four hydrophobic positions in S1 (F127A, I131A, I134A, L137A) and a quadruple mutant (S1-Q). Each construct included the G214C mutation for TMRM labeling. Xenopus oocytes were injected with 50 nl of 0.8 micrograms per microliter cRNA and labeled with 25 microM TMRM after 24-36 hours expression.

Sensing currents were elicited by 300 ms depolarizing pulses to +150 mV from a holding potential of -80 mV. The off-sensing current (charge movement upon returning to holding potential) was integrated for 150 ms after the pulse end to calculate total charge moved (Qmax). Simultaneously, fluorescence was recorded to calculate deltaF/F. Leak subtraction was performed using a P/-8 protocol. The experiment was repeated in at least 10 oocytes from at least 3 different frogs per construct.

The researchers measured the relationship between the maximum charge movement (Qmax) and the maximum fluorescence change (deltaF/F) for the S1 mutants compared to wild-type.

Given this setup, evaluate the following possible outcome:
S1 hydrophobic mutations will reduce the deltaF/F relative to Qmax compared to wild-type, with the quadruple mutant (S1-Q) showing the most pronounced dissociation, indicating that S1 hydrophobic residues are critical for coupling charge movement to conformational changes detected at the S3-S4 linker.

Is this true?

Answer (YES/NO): NO